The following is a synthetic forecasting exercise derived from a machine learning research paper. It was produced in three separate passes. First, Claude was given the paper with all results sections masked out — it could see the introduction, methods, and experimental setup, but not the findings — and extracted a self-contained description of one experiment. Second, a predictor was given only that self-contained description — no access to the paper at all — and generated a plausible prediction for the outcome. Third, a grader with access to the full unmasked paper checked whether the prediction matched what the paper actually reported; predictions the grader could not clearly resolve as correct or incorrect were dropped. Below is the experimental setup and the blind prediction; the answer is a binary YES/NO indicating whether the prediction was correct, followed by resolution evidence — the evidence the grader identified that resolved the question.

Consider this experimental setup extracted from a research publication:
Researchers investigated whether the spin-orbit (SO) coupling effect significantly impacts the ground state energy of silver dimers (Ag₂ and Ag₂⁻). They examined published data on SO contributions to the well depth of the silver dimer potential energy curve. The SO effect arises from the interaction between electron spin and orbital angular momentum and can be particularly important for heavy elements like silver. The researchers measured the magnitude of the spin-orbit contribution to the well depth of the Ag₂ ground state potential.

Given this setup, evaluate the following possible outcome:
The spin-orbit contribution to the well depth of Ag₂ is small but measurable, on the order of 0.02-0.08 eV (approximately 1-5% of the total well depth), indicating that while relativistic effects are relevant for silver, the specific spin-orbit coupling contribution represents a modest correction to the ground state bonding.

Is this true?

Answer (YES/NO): NO